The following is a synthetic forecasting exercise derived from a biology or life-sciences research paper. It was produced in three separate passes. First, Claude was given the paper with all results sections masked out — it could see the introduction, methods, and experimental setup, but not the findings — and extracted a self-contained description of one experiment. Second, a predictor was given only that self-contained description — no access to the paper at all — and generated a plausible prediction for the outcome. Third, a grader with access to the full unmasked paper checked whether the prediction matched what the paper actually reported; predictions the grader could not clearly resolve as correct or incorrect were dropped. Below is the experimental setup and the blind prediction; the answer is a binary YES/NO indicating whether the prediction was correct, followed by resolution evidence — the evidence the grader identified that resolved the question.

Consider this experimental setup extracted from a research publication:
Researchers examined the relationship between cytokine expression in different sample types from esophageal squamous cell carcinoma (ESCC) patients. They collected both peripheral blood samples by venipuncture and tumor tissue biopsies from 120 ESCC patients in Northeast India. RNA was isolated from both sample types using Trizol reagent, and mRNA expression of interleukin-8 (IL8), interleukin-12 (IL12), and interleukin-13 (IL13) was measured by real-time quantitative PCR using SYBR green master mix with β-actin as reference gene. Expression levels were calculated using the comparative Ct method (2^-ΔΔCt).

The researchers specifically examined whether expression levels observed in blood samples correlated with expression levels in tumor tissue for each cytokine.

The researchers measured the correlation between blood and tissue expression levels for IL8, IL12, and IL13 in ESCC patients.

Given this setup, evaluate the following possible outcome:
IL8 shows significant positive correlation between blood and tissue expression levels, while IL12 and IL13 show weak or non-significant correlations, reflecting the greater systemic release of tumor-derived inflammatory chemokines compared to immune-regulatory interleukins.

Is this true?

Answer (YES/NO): NO